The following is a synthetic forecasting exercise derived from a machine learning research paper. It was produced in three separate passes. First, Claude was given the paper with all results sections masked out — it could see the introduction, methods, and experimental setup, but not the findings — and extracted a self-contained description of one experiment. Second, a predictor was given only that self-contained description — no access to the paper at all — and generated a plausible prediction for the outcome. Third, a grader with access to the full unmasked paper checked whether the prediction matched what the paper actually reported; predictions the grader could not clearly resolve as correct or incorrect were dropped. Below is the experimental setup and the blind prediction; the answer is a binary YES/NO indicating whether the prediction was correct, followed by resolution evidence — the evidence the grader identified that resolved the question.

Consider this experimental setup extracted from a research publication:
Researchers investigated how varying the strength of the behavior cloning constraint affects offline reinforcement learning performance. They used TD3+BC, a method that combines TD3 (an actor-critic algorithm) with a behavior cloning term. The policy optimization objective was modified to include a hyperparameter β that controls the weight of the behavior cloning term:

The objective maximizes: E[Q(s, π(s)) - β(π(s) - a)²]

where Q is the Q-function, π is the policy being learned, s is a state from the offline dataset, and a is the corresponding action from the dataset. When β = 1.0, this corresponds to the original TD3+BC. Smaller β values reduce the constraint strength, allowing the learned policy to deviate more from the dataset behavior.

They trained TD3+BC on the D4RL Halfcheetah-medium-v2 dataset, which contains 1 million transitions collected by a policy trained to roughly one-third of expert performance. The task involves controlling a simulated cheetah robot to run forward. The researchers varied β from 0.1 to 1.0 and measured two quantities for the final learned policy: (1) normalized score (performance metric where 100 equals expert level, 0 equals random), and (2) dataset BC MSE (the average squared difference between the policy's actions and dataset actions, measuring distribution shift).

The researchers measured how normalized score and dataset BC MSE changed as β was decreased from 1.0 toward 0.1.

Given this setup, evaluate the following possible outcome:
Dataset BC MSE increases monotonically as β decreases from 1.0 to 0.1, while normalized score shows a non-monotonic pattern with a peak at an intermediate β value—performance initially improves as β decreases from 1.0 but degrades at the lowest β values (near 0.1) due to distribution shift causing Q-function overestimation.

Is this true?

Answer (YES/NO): YES